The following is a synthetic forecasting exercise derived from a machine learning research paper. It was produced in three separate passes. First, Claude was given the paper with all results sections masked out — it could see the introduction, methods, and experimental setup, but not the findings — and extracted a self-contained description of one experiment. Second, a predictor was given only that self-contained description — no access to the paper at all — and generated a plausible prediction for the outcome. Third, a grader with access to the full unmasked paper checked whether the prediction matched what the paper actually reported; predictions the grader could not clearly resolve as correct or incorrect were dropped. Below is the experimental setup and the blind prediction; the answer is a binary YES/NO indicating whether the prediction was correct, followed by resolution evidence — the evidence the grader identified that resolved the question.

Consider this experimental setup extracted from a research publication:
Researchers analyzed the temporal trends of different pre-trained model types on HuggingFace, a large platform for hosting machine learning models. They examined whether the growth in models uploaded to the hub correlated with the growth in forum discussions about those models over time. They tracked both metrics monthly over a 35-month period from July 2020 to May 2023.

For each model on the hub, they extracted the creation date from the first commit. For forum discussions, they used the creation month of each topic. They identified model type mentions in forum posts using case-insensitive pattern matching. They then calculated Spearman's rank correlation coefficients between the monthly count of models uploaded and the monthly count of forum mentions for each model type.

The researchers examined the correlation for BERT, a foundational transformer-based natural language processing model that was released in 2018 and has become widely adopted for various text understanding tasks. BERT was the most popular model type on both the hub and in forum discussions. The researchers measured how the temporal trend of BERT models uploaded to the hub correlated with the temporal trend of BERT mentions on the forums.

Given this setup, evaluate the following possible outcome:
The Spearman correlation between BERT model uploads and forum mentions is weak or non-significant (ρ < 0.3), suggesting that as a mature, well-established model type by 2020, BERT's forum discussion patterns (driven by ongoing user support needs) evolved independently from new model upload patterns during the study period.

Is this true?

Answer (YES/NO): NO